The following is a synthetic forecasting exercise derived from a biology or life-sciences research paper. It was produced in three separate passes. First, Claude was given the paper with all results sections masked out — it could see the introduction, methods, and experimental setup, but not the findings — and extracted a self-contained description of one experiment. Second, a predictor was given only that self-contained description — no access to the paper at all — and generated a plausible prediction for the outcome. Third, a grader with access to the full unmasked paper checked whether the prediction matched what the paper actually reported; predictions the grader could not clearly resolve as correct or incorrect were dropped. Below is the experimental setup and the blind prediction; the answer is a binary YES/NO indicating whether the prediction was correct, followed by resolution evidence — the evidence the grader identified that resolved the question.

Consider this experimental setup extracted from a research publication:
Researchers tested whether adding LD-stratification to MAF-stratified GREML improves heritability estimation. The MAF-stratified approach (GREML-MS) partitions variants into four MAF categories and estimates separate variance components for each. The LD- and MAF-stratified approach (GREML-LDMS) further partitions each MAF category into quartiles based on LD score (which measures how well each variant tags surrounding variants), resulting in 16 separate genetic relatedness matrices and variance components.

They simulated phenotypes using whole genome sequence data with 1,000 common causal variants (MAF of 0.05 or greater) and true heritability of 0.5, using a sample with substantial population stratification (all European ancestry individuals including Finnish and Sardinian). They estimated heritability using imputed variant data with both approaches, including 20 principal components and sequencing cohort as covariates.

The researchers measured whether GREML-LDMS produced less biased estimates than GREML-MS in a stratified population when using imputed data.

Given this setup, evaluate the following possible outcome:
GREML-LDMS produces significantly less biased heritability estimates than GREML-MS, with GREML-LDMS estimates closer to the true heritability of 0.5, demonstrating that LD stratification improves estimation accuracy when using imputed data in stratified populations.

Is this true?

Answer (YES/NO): NO